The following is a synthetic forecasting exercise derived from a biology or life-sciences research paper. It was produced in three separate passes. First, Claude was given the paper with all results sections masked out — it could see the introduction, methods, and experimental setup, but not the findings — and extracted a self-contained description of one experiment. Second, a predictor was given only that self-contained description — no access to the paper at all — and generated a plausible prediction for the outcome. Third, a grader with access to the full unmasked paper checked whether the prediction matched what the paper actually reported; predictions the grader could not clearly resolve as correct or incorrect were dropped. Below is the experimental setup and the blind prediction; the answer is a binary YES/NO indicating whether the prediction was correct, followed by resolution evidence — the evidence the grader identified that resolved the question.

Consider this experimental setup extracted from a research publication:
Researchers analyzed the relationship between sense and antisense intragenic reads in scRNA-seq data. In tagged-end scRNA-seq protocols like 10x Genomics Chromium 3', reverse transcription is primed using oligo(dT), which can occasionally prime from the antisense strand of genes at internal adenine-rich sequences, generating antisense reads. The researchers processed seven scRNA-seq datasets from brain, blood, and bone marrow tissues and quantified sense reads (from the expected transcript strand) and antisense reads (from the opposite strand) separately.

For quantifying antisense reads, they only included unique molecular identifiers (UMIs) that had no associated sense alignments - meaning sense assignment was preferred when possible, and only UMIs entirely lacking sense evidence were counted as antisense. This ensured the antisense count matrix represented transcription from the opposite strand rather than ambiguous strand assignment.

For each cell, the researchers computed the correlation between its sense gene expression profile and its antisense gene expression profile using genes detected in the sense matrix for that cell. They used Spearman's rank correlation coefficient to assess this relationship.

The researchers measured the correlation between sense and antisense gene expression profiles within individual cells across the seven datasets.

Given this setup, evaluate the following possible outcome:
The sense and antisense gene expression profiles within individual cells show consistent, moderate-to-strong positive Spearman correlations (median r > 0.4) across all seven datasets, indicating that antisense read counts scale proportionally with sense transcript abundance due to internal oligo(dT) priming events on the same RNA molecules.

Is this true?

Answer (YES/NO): NO